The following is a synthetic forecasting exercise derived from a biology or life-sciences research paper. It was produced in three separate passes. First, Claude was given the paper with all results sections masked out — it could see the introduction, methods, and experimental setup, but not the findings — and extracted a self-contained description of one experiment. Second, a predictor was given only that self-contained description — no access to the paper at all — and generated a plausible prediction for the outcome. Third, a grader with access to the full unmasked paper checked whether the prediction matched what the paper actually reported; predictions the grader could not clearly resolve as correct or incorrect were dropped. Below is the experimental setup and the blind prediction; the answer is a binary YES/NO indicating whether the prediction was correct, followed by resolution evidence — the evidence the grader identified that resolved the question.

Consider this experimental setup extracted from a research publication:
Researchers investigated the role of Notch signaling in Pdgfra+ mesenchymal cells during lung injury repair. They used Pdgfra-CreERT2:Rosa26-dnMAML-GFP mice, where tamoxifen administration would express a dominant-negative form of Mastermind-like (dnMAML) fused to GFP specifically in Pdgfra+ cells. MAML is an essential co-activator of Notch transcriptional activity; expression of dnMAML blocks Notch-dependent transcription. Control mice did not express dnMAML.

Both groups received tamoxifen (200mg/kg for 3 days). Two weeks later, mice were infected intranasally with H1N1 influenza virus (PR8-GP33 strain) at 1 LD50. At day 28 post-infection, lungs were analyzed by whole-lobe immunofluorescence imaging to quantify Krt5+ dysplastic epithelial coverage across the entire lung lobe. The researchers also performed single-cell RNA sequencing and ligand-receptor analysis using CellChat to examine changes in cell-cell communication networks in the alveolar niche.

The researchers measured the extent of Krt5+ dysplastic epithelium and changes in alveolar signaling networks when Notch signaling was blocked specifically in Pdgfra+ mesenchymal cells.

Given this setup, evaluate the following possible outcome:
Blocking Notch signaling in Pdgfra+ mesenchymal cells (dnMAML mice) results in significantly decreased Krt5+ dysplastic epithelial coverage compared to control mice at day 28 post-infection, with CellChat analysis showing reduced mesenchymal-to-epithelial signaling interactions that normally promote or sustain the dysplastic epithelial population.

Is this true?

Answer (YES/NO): YES